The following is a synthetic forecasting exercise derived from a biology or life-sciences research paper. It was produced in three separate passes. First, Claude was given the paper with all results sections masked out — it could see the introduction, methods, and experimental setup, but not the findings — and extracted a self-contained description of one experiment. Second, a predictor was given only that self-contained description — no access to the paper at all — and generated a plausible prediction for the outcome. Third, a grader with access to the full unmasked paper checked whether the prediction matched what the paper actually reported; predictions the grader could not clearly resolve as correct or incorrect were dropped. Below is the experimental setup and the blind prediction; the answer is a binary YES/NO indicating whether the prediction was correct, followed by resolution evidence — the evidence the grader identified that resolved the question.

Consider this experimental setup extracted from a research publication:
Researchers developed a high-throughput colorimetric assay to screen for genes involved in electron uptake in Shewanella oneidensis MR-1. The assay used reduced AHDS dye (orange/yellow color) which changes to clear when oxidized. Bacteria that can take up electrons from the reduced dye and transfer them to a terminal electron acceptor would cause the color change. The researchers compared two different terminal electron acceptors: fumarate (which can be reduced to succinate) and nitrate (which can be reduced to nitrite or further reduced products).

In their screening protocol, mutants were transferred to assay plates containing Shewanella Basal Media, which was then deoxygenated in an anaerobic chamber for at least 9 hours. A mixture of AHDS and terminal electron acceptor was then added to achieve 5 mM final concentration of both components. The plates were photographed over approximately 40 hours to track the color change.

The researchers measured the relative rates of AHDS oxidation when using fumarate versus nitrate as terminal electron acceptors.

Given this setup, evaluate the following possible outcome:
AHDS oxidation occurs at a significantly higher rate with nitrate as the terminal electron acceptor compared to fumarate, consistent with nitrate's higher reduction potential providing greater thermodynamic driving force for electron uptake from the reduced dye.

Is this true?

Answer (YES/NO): NO